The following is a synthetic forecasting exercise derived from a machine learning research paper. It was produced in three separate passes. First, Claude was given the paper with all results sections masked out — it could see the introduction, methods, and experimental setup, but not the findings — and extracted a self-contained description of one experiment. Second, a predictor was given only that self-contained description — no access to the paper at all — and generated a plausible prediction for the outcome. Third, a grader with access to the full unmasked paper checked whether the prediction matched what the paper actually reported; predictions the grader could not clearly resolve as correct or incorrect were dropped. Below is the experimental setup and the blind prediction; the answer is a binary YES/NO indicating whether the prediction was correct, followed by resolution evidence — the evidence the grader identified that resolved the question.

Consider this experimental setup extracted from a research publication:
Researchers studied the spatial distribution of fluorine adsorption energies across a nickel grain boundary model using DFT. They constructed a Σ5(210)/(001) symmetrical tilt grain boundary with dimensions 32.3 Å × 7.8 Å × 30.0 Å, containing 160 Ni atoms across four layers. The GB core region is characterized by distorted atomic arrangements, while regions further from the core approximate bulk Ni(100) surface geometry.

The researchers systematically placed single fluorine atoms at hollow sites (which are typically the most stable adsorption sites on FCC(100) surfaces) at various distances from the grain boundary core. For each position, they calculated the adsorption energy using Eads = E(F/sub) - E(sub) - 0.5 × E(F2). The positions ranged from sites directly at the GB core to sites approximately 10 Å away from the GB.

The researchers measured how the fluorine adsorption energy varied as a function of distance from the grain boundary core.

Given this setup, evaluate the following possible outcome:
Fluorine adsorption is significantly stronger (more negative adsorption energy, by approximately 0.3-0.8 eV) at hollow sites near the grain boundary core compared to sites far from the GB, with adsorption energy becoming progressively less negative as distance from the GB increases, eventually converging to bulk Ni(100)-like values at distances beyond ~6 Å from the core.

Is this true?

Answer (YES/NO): NO